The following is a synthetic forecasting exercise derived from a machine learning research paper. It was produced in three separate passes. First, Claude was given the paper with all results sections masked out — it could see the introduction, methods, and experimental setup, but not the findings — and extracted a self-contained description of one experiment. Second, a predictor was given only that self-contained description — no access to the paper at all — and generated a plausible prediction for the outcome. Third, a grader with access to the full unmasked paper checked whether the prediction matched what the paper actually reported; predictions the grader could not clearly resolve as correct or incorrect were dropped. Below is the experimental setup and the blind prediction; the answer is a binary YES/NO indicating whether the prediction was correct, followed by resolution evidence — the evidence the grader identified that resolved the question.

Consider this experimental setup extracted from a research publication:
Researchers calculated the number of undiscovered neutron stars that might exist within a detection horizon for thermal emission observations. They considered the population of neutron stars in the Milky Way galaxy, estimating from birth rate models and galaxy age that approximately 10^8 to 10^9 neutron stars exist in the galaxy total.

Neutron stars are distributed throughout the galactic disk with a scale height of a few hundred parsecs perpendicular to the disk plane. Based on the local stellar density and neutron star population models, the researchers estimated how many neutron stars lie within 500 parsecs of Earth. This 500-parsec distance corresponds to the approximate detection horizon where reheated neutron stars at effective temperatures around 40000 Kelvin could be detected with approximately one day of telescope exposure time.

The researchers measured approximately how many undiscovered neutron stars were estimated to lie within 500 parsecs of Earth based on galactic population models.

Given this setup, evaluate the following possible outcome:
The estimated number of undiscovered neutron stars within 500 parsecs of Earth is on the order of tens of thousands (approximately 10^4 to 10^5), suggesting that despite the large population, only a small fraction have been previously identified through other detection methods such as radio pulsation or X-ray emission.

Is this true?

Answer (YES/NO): YES